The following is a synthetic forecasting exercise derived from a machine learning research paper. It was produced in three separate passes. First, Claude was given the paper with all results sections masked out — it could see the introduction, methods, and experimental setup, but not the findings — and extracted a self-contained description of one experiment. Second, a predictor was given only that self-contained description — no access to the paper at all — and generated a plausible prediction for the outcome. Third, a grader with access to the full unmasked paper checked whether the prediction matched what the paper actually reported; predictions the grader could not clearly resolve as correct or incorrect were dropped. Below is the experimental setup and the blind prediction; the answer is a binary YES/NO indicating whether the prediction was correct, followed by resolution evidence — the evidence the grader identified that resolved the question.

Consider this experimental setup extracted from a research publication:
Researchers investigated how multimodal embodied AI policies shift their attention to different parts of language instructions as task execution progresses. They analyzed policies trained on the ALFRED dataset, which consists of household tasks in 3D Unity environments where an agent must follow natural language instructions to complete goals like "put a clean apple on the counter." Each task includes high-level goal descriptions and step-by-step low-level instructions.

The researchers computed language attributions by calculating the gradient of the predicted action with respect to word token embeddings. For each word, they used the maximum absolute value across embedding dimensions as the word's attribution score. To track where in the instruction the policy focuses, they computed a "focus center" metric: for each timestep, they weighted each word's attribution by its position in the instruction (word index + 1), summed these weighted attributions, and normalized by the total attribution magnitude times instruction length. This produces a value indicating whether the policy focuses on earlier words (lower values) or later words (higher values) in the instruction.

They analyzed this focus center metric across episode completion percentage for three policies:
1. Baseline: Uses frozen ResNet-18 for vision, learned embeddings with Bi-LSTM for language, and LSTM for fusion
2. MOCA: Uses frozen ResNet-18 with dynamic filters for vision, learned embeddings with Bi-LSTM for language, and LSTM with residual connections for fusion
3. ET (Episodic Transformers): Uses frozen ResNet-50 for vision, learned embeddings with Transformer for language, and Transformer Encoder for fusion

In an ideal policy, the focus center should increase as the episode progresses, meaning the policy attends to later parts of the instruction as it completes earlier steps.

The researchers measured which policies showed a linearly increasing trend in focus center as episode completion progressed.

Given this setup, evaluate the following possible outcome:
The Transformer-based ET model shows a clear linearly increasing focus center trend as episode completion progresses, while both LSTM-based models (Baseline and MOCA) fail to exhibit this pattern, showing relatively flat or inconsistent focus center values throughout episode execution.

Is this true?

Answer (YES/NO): NO